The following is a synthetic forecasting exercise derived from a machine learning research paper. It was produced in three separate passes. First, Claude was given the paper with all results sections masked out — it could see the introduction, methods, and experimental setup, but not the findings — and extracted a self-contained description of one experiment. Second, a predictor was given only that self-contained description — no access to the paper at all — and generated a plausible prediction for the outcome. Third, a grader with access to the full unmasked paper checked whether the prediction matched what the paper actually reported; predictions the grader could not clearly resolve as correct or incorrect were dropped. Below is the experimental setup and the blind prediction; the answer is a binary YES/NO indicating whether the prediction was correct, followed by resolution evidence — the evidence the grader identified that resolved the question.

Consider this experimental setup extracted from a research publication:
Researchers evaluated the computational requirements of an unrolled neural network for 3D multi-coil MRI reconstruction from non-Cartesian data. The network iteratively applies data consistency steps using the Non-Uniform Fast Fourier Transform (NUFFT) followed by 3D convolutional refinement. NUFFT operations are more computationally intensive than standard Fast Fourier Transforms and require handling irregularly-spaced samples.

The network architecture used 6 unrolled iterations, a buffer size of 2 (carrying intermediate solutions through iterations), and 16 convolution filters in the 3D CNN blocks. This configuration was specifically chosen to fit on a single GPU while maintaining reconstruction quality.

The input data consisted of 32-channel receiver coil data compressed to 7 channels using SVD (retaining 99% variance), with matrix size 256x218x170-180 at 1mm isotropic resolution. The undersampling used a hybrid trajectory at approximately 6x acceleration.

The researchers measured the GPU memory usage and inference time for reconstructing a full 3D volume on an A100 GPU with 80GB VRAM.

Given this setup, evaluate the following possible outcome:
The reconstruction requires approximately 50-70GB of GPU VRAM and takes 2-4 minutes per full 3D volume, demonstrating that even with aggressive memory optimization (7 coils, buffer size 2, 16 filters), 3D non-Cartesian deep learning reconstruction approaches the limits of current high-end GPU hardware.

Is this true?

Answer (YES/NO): NO